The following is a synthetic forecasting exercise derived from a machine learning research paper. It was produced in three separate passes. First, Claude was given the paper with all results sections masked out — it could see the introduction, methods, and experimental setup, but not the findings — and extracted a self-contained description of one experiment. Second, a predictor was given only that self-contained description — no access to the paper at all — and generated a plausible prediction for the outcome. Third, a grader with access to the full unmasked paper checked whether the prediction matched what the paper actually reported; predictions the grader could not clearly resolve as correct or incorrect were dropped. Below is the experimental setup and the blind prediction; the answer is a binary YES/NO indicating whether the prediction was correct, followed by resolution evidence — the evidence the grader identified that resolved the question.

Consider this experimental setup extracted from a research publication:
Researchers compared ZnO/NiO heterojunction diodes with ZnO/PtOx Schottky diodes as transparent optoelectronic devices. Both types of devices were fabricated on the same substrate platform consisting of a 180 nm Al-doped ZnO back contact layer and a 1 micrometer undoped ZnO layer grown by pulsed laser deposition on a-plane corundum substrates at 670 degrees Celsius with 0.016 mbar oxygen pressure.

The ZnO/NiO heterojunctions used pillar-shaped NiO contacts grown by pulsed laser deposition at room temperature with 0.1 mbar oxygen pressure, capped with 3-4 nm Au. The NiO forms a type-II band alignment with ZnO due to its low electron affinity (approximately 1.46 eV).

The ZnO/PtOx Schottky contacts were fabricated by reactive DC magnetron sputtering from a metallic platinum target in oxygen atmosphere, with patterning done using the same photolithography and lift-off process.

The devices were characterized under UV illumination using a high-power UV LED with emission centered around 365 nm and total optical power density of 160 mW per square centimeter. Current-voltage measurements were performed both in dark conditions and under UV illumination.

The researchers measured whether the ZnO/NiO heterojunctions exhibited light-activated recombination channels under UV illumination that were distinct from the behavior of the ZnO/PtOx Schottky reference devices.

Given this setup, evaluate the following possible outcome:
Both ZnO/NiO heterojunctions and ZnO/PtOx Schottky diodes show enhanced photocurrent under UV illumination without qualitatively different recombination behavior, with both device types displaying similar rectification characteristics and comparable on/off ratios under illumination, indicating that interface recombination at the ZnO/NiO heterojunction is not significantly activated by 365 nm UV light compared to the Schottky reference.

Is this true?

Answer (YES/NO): NO